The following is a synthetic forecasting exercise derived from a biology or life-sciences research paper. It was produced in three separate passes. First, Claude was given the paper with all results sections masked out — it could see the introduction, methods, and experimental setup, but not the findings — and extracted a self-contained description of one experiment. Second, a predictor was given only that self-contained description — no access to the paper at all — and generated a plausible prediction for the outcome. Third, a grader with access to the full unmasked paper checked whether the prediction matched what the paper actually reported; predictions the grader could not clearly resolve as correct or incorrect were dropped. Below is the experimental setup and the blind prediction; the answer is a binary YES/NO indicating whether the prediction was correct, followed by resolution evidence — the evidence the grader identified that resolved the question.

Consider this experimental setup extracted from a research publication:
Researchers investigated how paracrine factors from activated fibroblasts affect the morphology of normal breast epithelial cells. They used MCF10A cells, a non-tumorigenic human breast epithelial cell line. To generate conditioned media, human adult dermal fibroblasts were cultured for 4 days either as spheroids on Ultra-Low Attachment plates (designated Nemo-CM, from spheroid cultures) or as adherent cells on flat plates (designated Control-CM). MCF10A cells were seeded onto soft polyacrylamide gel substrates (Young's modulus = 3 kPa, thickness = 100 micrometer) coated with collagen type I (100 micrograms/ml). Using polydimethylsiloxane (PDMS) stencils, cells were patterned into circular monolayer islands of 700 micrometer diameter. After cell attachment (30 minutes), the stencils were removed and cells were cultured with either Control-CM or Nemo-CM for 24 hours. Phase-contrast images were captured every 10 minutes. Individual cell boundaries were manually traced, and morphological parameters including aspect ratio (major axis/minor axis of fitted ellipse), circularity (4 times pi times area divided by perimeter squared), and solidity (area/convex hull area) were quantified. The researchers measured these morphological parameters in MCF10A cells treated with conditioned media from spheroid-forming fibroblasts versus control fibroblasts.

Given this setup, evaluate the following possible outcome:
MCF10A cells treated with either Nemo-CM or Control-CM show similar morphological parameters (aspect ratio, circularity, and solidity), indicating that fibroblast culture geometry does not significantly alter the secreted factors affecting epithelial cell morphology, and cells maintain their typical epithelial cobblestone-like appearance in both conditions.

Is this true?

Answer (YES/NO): NO